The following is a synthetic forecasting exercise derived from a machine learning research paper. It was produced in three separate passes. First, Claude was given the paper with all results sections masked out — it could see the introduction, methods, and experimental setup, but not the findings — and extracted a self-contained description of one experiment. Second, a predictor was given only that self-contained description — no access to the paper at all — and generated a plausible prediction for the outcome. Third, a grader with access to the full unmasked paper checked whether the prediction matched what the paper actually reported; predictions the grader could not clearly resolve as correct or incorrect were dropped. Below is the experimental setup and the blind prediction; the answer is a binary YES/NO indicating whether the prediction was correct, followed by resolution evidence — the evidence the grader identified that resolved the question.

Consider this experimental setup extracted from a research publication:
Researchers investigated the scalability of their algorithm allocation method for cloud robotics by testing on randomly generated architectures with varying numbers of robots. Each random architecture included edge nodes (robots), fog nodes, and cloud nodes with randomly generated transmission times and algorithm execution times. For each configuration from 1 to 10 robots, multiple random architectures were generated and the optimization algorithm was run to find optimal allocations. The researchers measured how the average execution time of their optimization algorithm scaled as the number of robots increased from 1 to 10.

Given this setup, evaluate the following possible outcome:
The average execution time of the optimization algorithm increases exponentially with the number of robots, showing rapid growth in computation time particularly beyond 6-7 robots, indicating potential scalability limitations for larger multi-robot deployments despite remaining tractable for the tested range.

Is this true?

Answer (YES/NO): NO